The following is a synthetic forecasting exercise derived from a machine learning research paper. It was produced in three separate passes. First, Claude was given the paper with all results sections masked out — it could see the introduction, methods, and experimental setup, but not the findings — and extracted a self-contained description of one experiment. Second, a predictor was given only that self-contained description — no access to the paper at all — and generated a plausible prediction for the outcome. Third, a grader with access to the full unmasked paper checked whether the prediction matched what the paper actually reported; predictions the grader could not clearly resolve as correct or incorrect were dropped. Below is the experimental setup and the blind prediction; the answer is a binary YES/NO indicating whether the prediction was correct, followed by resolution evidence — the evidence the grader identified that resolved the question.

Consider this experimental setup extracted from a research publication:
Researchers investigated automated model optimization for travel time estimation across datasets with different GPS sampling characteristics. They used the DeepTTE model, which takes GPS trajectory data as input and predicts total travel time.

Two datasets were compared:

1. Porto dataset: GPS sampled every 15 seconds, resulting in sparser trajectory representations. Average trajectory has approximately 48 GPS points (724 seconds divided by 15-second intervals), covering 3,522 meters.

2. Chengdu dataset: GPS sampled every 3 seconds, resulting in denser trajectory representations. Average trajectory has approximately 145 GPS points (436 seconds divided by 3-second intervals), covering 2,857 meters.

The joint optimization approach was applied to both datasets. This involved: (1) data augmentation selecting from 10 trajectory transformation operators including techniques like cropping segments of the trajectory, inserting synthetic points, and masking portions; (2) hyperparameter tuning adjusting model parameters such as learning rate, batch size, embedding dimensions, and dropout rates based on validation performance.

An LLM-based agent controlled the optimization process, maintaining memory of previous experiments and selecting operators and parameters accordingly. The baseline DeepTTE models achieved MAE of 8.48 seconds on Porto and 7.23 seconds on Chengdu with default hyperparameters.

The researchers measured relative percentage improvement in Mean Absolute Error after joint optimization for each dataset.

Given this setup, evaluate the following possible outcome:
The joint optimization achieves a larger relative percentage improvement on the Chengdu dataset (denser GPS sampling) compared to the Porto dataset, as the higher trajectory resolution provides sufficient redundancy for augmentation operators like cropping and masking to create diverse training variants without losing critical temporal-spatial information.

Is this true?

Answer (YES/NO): NO